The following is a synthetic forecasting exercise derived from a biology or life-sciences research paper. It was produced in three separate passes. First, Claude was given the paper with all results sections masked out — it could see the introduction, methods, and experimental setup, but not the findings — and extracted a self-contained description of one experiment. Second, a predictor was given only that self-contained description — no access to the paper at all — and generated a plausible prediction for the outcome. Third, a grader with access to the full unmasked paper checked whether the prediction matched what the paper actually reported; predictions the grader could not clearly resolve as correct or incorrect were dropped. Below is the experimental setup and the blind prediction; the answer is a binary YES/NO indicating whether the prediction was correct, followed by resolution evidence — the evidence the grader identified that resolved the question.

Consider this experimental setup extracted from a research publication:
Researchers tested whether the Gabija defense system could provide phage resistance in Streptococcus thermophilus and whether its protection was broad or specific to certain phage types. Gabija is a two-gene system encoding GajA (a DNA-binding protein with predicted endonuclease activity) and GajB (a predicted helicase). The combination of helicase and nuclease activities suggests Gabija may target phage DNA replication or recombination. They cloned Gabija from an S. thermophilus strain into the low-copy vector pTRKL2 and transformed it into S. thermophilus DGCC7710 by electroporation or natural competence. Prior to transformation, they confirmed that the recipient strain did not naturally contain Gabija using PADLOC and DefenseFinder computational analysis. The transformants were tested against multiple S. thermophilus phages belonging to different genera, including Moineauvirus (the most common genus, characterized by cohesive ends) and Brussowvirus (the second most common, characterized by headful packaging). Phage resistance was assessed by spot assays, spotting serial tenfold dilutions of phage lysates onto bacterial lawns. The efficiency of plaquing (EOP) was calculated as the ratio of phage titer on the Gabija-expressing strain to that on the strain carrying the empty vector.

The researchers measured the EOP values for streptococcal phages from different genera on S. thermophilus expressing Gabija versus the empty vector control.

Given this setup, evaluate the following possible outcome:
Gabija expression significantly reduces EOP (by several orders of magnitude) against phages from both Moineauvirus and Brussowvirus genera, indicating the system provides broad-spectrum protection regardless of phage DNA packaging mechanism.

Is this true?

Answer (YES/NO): YES